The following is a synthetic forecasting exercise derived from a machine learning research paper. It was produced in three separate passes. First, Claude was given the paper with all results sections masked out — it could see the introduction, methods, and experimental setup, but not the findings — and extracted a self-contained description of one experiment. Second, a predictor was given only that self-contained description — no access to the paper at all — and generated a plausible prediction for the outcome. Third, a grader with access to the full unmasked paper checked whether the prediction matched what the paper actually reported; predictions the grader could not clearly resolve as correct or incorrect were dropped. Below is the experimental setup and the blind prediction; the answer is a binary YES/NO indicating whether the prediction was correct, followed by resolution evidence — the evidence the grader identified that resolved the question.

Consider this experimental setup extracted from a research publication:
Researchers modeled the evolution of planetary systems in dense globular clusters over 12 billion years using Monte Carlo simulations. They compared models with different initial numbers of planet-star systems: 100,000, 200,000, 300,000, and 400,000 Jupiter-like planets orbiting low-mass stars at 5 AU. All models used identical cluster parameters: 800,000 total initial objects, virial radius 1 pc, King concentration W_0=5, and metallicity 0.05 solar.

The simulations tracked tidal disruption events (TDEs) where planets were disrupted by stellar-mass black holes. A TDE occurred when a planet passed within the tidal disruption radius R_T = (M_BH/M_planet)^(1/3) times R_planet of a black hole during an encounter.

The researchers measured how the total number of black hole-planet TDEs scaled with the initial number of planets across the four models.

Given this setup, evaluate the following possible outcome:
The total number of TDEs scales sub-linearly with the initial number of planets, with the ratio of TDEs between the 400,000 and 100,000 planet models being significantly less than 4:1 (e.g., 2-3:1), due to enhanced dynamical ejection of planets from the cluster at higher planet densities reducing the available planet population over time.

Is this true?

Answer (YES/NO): NO